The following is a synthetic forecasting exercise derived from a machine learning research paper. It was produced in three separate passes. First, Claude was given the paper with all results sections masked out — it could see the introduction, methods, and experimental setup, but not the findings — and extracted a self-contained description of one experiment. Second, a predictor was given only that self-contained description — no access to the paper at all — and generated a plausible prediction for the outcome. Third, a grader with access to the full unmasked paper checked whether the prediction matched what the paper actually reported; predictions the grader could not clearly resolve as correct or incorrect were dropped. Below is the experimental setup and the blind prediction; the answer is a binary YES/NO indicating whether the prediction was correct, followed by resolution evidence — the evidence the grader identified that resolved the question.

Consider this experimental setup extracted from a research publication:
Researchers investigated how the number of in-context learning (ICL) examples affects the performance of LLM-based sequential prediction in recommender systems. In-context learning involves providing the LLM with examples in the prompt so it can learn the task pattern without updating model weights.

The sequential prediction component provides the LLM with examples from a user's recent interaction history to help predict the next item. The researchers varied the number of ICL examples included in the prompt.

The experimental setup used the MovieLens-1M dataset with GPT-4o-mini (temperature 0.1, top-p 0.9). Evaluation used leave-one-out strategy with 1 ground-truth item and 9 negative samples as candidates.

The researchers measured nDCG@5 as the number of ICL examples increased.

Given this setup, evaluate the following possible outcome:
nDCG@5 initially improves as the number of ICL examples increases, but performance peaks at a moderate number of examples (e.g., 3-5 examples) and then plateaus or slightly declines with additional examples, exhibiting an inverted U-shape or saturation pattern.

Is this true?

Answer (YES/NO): YES